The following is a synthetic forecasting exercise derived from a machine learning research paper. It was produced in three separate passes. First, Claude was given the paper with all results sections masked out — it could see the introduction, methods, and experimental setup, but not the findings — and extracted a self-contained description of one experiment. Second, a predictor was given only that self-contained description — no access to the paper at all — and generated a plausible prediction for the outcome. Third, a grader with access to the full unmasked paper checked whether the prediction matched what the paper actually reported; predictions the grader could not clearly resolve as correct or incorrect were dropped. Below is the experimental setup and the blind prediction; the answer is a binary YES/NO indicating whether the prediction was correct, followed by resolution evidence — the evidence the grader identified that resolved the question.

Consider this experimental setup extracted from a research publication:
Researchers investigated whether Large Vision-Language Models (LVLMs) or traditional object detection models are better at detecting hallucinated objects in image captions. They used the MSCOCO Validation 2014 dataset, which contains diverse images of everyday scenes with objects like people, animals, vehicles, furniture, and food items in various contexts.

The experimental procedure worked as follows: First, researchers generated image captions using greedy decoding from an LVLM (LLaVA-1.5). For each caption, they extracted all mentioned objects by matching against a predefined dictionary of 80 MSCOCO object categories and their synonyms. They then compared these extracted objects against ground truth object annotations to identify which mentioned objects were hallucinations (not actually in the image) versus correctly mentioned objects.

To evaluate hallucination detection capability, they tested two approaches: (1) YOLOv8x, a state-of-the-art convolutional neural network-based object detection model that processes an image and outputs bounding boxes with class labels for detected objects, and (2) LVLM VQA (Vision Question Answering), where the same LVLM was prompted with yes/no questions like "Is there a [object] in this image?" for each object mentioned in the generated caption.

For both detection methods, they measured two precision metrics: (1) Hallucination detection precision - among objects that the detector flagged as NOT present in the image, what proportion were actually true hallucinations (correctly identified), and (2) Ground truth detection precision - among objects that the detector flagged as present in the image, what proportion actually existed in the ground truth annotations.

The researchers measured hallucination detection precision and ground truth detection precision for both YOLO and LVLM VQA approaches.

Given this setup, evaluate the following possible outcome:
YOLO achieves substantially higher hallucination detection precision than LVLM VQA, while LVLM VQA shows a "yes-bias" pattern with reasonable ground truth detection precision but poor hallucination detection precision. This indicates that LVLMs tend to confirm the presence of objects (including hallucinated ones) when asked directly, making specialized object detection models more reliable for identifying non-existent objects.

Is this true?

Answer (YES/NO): YES